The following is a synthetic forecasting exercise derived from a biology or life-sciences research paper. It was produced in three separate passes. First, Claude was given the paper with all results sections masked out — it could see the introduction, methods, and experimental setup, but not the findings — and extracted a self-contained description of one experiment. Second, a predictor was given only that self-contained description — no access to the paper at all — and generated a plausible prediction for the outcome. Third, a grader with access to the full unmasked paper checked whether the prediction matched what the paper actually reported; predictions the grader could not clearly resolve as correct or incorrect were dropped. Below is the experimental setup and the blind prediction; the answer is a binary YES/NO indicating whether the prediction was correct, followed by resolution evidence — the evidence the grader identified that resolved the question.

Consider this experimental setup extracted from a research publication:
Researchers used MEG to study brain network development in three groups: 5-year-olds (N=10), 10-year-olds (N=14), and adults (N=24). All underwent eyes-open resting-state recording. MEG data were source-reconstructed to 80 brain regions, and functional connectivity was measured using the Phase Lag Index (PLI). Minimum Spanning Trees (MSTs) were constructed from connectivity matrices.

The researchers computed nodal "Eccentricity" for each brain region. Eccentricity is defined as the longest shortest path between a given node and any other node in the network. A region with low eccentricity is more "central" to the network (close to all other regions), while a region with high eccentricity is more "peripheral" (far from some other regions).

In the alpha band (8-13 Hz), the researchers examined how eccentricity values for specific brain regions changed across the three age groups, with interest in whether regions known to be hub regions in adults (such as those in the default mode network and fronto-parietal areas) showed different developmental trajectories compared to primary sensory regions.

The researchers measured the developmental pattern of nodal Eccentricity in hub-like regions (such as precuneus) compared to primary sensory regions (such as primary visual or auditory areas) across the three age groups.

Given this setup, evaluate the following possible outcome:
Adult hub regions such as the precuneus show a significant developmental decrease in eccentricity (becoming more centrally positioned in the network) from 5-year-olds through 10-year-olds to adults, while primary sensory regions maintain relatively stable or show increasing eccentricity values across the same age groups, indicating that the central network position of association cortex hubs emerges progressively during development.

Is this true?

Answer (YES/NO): NO